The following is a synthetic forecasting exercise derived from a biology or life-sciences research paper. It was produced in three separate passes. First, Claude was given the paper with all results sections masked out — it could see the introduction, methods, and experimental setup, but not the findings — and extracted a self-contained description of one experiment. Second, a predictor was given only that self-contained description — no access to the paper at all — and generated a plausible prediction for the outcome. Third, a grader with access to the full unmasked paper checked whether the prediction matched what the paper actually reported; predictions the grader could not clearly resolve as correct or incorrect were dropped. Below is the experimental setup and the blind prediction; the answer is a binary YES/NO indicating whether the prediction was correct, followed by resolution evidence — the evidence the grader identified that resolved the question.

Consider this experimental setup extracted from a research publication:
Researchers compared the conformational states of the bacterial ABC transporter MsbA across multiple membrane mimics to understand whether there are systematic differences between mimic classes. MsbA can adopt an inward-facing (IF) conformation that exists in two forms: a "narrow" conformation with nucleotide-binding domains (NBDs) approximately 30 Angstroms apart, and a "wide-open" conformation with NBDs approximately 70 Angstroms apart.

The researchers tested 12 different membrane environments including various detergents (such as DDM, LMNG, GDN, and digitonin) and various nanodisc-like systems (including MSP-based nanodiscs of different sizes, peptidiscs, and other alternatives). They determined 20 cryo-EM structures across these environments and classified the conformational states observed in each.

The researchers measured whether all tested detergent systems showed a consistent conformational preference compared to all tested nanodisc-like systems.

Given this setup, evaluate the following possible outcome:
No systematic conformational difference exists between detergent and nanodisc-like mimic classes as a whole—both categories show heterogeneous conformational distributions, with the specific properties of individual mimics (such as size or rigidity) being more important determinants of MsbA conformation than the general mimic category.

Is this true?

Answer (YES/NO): NO